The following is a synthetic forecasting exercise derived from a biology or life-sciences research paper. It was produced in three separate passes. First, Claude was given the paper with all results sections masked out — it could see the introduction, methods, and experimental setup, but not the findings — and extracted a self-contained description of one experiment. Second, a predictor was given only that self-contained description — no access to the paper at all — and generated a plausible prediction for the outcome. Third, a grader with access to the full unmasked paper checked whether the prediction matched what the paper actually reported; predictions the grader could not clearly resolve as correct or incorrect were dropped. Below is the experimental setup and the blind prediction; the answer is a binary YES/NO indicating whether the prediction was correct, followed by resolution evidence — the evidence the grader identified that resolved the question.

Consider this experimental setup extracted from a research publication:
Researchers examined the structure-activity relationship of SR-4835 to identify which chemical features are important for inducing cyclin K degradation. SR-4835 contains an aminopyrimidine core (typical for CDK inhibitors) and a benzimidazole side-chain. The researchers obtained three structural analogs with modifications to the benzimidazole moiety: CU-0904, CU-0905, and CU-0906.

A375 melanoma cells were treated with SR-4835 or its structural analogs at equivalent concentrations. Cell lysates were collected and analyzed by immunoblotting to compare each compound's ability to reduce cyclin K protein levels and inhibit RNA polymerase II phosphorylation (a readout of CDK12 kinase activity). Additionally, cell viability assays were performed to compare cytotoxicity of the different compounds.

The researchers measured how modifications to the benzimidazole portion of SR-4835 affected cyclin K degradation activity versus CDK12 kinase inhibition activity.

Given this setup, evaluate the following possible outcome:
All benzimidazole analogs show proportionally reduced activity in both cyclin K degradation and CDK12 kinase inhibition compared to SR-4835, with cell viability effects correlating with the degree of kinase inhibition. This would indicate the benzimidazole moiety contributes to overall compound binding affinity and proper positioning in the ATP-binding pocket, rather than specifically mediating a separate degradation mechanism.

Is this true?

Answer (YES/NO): NO